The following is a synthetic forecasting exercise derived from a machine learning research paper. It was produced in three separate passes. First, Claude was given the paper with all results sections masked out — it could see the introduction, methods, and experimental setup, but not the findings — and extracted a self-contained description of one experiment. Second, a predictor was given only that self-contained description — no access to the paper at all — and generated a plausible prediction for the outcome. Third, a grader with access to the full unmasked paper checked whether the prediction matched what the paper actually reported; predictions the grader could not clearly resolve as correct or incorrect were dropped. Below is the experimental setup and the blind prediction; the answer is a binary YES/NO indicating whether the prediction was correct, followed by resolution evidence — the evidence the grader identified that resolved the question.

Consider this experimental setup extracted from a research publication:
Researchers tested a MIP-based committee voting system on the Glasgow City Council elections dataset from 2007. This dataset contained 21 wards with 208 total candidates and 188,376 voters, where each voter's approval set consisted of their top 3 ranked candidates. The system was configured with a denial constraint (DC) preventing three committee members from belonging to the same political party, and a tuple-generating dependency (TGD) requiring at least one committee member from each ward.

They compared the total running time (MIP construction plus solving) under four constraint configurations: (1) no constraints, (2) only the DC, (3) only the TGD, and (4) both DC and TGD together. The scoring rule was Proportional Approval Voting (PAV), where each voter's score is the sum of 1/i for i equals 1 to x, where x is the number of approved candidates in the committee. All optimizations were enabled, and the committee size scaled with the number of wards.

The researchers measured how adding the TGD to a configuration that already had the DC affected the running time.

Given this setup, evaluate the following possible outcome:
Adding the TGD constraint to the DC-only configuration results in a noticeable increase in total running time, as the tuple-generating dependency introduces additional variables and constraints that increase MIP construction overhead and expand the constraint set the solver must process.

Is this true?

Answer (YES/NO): NO